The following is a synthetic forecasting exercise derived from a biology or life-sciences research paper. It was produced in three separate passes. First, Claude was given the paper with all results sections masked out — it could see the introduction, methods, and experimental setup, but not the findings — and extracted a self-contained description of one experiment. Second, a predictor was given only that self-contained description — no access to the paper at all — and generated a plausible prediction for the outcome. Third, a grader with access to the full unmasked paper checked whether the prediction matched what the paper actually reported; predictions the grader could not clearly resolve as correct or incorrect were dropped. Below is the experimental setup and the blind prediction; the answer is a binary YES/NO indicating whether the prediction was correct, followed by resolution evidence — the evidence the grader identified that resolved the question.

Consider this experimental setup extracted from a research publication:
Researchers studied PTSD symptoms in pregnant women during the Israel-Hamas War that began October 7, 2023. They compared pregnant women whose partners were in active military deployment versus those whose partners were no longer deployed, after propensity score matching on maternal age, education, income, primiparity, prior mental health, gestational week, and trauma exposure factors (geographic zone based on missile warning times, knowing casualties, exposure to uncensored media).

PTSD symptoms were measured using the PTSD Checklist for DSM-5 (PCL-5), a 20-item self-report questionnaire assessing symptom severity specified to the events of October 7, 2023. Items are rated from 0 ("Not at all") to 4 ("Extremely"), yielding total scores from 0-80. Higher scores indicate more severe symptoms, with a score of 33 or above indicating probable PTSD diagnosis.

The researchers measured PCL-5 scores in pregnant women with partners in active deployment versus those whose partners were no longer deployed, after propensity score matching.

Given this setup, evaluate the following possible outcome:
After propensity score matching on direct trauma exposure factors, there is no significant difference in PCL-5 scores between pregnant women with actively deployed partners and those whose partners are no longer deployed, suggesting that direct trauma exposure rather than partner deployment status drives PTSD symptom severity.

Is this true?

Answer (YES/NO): YES